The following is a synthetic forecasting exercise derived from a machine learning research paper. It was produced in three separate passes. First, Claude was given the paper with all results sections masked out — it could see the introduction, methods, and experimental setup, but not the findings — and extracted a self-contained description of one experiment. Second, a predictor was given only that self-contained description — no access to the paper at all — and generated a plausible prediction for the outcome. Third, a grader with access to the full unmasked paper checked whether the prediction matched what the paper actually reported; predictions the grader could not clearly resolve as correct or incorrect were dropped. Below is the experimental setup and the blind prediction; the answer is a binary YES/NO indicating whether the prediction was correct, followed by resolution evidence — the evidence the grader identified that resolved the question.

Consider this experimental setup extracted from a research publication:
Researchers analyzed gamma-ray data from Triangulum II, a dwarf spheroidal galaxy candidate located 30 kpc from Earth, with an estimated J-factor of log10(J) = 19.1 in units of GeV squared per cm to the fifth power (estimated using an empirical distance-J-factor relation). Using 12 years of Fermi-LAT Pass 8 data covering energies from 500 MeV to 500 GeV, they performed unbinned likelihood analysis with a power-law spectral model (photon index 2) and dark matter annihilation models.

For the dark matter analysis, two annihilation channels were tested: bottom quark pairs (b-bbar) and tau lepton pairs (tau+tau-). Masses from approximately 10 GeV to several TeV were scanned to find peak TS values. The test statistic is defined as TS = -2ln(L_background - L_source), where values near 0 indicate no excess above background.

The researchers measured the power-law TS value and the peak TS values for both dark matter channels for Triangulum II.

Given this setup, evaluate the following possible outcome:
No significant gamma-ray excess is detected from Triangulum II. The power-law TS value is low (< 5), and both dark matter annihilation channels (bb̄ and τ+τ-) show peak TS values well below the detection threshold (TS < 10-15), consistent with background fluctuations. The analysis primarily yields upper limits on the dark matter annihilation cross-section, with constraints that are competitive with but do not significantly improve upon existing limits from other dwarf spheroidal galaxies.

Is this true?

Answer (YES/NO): YES